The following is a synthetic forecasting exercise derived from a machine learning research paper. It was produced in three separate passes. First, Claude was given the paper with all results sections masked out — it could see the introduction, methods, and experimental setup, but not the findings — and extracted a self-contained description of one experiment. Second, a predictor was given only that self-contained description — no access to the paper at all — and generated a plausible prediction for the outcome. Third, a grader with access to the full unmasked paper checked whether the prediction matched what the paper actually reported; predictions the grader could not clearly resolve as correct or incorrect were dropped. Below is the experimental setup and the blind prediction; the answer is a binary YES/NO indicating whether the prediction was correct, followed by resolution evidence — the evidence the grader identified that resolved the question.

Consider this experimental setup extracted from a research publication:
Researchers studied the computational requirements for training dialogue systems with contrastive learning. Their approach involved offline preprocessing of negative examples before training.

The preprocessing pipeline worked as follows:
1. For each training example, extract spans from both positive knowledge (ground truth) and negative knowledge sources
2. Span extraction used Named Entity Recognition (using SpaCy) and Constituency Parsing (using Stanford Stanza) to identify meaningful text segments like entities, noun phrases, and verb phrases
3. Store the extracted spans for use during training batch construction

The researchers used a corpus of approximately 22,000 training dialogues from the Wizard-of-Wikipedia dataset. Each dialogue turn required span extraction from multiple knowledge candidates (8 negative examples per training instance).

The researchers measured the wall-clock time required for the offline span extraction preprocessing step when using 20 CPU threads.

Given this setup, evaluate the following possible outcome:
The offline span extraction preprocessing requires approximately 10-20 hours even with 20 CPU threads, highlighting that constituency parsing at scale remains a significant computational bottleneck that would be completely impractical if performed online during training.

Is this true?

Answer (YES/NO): NO